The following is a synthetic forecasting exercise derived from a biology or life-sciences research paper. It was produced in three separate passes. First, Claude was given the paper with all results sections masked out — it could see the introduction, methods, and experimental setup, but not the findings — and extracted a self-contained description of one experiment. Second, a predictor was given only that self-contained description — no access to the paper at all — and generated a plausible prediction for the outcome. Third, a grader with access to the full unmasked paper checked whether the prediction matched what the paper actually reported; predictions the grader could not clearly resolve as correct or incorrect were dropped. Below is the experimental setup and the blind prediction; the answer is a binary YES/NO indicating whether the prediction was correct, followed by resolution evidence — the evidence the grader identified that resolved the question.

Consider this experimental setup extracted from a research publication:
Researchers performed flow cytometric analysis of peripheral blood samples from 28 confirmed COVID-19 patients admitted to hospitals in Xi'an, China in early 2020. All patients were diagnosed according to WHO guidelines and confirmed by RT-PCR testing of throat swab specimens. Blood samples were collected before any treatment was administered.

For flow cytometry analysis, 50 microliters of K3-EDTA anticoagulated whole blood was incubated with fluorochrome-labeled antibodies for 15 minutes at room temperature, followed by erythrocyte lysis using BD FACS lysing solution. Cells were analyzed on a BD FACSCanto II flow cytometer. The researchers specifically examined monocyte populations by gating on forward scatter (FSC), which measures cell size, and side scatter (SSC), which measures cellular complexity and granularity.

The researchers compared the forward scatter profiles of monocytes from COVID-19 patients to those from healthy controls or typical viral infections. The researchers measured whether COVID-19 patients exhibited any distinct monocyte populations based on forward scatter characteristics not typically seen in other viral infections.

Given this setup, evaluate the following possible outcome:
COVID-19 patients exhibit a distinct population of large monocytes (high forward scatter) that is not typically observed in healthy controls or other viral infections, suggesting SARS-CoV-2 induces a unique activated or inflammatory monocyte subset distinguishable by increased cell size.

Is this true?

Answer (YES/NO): YES